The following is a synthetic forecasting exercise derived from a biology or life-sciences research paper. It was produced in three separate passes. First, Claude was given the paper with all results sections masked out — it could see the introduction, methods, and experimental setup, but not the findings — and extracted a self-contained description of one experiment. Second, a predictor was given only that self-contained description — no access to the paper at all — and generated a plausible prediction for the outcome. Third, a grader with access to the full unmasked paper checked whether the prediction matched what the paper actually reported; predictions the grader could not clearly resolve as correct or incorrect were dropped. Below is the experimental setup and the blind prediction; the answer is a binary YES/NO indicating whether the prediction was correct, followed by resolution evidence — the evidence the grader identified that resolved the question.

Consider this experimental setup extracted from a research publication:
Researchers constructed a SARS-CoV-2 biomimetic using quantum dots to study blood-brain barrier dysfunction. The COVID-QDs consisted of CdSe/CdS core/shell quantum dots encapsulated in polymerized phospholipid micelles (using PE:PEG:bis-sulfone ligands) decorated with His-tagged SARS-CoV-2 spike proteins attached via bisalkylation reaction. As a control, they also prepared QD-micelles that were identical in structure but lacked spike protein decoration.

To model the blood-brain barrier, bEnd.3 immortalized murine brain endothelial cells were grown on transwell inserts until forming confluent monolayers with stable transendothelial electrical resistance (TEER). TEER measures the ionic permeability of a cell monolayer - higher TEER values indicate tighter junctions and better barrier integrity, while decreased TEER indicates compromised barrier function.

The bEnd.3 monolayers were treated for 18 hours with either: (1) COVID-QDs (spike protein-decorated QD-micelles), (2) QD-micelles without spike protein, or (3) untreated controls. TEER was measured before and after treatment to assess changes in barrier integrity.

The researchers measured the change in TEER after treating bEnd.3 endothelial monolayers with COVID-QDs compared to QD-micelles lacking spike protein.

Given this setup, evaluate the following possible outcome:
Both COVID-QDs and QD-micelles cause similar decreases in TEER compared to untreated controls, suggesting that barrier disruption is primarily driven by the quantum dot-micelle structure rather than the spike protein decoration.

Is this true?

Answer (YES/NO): NO